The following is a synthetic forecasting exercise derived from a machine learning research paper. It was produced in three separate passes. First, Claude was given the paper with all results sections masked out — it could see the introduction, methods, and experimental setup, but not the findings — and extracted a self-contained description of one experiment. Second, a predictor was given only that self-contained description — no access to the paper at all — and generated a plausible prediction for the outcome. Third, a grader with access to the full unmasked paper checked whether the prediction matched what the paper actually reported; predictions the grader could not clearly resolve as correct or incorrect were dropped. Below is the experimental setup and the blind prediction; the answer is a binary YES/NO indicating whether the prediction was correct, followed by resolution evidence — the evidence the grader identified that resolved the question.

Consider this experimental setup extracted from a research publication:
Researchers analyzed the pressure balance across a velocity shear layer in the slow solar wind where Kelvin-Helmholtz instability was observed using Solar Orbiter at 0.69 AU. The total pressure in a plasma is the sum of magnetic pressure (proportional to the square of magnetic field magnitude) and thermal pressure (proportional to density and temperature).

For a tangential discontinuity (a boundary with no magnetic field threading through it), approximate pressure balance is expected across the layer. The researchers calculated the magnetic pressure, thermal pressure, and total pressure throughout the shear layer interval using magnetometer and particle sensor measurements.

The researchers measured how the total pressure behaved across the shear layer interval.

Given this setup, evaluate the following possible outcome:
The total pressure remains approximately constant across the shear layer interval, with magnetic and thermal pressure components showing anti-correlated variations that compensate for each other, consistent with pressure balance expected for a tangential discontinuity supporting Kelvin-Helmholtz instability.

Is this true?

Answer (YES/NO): NO